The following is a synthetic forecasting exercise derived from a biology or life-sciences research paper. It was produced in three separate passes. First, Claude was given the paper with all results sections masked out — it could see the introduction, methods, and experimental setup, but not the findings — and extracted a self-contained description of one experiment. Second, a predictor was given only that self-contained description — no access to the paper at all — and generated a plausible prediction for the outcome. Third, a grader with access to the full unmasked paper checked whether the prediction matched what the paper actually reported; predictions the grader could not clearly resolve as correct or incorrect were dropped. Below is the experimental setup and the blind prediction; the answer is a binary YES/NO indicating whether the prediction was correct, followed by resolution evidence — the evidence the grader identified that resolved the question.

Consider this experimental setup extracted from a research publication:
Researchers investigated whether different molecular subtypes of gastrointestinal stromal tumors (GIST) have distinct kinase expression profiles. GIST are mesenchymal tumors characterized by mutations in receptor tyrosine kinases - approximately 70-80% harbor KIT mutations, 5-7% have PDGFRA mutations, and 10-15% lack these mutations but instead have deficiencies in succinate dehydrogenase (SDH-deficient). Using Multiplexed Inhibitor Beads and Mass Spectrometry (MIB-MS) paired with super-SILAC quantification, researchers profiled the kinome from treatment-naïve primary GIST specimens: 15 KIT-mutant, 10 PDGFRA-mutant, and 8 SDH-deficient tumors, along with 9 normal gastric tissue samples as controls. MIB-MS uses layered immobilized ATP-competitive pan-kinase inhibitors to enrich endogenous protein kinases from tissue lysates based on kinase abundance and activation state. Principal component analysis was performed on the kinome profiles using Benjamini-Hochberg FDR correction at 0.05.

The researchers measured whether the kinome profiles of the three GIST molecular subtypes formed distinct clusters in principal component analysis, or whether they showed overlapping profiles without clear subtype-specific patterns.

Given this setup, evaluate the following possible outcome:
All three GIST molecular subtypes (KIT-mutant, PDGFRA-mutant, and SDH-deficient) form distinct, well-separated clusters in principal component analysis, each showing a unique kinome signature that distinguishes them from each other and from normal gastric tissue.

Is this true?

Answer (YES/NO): NO